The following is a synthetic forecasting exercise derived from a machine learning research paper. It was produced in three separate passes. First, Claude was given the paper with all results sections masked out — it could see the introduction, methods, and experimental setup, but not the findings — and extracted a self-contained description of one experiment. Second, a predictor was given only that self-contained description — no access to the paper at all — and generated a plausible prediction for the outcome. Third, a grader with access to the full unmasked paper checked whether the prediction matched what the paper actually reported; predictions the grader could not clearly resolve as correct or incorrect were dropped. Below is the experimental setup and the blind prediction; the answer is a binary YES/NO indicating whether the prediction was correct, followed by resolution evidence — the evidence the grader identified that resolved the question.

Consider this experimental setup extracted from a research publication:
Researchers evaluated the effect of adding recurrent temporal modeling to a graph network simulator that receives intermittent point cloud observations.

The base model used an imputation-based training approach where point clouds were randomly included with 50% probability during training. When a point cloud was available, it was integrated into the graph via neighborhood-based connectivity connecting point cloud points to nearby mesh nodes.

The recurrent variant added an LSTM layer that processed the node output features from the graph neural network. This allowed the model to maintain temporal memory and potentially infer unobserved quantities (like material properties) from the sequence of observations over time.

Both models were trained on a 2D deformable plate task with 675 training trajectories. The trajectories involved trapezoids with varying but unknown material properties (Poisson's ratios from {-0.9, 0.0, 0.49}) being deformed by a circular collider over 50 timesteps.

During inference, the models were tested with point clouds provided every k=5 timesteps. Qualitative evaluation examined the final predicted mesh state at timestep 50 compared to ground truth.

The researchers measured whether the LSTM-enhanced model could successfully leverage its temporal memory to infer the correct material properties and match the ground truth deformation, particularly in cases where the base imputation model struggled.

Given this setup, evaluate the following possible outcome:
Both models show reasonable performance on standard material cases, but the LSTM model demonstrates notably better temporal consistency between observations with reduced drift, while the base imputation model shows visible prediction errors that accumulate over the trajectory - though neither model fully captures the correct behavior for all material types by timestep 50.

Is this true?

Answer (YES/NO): NO